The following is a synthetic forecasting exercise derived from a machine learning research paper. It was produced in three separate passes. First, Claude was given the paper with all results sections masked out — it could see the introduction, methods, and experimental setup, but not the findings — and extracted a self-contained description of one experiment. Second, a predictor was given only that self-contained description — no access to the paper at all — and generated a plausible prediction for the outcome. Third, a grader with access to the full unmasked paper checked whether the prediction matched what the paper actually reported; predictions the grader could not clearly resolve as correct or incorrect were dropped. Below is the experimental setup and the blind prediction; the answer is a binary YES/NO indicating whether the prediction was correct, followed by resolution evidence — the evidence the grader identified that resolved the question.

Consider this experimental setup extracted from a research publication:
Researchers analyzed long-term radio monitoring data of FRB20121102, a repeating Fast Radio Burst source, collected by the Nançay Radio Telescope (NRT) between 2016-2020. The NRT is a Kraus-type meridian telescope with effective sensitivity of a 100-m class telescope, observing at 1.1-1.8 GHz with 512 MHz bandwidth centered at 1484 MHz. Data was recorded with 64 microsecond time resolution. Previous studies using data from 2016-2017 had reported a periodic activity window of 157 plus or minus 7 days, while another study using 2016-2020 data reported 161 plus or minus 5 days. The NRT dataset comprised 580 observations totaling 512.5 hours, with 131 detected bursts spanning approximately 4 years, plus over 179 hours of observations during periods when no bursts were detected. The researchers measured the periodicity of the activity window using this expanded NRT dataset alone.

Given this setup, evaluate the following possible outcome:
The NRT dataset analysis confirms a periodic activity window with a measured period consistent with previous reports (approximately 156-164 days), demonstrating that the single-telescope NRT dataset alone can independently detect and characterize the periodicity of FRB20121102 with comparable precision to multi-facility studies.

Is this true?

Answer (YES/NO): NO